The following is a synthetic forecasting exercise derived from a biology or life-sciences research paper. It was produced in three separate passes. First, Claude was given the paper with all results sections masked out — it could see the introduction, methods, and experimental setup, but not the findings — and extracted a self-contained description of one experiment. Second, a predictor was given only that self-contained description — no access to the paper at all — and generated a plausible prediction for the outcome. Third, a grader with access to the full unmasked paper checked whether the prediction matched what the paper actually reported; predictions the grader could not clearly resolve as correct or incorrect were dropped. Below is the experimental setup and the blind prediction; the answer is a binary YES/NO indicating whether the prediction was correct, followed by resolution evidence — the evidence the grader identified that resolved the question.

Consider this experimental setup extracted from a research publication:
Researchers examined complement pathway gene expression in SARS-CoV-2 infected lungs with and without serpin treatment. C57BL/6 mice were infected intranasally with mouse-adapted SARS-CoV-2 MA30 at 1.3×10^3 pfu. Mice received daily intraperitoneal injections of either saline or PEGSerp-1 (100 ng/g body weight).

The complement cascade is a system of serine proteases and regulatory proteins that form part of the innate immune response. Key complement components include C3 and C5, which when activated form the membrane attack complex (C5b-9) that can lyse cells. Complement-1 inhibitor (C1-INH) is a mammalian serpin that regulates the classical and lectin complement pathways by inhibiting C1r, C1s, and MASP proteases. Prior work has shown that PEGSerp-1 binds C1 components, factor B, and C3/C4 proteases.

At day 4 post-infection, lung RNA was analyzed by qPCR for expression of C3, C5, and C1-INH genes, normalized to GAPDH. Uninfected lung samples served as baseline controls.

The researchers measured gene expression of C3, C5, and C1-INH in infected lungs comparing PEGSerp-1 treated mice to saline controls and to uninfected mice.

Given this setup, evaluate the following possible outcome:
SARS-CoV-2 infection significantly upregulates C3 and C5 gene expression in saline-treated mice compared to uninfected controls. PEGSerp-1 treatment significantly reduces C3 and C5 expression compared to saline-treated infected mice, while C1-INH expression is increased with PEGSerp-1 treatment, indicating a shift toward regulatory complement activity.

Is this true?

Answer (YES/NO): NO